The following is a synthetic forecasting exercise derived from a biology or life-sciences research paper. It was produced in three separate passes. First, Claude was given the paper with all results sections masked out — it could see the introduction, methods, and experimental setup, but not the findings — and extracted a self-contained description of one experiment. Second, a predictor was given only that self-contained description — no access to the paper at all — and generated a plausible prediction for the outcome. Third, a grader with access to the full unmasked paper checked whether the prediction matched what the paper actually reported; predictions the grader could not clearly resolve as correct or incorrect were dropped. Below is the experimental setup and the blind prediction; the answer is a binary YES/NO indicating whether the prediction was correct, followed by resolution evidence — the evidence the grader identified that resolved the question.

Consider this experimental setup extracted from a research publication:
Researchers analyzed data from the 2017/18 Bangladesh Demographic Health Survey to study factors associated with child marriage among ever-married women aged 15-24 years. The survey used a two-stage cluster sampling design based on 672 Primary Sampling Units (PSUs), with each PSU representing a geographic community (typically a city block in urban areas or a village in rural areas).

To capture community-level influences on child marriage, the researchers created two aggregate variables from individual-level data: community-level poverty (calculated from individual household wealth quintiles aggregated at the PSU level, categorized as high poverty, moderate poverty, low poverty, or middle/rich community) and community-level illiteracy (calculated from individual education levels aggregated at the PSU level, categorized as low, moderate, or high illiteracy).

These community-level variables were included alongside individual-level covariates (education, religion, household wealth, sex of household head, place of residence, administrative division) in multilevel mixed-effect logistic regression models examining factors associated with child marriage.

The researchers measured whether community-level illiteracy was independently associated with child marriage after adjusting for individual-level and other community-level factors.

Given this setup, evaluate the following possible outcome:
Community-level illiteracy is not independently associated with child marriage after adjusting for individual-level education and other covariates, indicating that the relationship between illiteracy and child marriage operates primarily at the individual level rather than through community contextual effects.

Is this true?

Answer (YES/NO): YES